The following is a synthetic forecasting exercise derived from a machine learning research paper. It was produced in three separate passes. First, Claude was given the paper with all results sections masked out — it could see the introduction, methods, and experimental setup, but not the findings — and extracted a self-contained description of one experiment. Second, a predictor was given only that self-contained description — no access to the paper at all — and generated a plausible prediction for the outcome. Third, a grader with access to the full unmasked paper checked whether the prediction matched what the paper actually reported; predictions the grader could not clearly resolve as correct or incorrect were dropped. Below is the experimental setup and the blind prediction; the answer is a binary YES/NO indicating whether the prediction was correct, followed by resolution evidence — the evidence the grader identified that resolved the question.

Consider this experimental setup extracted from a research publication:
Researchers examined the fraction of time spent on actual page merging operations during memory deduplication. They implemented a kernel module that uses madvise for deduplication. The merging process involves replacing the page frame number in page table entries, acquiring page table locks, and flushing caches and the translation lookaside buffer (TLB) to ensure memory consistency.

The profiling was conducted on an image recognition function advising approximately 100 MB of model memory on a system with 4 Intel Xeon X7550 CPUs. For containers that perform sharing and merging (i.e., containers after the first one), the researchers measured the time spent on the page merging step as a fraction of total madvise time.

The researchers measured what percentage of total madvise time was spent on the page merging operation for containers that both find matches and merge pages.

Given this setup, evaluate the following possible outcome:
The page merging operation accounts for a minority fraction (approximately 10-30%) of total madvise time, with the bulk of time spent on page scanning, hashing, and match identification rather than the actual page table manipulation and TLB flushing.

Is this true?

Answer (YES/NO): NO